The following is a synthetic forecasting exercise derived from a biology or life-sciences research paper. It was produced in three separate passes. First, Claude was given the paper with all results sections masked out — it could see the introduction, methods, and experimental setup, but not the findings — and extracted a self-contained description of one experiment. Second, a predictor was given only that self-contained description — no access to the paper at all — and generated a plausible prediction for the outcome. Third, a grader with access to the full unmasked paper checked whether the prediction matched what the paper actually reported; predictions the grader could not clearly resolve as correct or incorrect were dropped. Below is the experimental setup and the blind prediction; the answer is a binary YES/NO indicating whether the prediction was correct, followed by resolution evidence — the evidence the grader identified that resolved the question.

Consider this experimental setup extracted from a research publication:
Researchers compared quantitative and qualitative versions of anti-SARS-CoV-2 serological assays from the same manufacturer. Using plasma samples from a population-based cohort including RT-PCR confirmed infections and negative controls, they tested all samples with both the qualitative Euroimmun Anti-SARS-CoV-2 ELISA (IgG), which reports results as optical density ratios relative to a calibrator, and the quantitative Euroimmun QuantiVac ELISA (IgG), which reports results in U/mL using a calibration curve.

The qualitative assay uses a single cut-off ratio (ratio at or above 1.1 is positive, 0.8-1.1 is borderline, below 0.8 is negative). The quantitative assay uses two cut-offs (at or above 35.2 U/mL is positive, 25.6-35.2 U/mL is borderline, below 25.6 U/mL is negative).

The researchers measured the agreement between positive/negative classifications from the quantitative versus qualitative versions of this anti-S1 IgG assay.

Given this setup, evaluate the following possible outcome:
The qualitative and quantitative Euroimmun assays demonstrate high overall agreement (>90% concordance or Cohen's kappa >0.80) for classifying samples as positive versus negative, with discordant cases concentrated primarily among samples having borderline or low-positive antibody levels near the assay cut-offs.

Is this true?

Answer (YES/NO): YES